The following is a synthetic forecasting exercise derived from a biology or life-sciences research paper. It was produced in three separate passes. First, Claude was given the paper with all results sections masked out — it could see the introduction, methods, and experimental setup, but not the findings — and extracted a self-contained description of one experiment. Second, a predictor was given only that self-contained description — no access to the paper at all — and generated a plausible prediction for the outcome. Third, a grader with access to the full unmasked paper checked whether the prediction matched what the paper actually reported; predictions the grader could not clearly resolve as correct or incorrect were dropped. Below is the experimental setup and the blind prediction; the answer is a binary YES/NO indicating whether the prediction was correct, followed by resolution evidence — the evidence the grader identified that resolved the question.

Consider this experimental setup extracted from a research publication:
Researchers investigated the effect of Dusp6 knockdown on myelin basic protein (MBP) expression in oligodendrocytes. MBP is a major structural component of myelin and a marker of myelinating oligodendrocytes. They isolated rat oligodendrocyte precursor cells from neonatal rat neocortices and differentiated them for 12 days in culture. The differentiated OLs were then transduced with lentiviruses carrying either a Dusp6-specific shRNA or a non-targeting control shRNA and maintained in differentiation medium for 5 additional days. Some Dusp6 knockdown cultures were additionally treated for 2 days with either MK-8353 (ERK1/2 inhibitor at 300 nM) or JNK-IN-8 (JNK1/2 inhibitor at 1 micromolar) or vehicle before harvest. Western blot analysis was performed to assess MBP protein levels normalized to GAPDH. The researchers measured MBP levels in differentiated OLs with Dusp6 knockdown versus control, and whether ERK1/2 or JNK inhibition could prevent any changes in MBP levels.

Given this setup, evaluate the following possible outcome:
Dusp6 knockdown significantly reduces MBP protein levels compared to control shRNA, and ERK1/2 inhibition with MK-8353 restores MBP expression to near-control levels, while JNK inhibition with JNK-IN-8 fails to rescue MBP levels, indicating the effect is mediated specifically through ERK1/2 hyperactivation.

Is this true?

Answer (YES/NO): NO